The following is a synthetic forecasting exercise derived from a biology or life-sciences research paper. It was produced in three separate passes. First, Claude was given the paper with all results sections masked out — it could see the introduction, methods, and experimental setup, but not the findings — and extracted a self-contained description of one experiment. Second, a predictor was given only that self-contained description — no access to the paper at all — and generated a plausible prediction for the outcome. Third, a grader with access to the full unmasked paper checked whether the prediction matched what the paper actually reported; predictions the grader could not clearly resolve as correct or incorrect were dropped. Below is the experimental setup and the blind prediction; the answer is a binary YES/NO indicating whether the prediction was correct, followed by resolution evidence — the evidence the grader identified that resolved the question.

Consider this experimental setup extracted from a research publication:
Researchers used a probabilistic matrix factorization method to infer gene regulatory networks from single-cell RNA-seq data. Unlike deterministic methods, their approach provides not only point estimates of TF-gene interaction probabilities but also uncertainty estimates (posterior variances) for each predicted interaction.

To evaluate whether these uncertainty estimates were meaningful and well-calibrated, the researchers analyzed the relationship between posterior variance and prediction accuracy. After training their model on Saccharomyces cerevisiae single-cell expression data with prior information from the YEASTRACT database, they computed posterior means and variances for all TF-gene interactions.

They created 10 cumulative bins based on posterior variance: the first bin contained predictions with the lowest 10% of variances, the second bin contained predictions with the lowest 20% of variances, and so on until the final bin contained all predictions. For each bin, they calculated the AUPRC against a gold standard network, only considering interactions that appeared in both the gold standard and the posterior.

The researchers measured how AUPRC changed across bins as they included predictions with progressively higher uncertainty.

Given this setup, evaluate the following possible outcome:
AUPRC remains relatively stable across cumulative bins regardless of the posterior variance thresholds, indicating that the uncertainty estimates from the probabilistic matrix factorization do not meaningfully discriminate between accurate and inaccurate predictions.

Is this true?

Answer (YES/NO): NO